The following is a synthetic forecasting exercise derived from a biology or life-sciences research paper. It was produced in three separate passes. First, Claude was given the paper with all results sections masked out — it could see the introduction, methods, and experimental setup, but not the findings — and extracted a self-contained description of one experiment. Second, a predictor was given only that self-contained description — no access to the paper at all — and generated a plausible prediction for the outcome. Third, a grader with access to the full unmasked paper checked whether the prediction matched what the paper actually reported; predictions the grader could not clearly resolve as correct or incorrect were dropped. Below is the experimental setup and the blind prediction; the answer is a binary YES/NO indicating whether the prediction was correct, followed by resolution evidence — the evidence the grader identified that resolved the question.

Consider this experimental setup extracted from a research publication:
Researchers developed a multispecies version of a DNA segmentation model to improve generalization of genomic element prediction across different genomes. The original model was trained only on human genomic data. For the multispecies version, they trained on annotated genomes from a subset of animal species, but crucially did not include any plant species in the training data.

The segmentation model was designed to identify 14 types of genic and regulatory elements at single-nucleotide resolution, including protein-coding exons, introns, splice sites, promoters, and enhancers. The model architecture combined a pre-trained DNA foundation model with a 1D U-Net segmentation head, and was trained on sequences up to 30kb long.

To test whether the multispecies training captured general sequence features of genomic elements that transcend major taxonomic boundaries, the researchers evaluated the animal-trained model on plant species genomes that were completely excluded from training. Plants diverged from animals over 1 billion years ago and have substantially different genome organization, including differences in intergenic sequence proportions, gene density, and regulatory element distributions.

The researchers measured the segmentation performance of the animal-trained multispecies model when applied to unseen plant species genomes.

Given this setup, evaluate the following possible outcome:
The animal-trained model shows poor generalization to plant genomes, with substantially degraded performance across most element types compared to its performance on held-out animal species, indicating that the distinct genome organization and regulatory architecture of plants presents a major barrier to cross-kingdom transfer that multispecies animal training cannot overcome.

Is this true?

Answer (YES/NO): NO